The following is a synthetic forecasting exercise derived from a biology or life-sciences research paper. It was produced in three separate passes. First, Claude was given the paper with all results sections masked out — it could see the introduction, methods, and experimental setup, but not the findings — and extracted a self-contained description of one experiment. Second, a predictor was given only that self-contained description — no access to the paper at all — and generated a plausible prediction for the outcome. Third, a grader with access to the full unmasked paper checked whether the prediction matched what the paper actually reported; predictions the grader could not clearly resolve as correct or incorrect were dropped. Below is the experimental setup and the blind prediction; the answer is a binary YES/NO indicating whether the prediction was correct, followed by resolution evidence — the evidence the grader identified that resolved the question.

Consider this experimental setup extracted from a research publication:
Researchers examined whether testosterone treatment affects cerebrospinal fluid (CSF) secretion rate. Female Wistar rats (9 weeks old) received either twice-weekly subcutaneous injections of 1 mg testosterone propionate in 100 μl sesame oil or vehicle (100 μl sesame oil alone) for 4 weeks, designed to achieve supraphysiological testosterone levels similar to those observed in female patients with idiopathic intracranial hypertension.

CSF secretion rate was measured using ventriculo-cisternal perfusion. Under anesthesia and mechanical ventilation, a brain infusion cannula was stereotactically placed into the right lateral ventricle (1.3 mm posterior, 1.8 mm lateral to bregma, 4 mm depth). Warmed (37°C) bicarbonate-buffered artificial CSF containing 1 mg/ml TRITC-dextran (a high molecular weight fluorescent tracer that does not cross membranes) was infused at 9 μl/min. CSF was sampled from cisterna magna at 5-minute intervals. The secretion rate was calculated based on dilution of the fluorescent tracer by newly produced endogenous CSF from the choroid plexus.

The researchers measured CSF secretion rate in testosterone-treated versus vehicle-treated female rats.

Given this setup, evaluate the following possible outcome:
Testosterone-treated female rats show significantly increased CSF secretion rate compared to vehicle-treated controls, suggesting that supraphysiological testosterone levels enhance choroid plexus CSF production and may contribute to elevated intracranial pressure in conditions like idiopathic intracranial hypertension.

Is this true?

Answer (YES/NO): YES